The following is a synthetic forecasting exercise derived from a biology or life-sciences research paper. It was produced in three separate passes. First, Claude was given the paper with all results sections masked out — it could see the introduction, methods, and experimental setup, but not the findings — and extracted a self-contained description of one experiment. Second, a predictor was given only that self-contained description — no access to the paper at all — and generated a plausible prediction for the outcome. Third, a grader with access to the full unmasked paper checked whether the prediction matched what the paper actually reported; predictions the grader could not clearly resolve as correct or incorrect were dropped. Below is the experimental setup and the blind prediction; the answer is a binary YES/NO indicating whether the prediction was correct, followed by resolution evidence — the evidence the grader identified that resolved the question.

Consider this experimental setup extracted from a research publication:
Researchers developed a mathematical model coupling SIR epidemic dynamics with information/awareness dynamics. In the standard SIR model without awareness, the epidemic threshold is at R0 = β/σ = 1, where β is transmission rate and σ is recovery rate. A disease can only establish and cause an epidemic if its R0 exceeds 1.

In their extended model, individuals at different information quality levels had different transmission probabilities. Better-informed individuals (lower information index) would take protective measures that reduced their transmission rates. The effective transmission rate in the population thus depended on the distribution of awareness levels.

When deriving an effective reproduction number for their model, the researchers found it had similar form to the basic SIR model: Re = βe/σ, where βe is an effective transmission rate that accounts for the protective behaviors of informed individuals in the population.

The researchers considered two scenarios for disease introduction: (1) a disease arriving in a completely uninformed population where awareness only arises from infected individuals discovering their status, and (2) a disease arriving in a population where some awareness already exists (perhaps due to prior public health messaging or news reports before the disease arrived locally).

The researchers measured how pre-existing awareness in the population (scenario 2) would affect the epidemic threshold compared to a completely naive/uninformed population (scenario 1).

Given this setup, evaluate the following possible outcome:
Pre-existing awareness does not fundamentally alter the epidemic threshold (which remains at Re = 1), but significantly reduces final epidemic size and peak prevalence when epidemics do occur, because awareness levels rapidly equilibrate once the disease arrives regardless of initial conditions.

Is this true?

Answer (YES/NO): NO